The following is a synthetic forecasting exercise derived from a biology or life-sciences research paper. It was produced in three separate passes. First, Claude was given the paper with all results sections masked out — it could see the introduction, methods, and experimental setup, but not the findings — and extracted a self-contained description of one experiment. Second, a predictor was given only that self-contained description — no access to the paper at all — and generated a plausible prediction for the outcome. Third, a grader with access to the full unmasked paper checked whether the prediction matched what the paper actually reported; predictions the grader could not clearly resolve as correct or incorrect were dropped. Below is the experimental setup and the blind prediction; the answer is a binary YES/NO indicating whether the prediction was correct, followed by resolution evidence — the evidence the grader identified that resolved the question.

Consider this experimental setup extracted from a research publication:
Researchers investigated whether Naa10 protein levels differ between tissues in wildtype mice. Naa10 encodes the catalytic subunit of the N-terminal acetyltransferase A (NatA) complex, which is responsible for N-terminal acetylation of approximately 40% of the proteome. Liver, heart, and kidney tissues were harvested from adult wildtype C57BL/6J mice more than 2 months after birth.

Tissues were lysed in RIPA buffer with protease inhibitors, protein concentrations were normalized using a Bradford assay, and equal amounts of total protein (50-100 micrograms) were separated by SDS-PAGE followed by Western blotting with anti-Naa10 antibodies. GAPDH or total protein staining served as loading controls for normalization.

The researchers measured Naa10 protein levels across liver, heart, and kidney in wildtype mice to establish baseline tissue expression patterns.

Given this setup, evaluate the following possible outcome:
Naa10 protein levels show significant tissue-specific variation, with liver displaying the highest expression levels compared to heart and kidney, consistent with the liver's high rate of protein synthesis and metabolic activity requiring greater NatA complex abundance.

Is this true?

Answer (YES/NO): NO